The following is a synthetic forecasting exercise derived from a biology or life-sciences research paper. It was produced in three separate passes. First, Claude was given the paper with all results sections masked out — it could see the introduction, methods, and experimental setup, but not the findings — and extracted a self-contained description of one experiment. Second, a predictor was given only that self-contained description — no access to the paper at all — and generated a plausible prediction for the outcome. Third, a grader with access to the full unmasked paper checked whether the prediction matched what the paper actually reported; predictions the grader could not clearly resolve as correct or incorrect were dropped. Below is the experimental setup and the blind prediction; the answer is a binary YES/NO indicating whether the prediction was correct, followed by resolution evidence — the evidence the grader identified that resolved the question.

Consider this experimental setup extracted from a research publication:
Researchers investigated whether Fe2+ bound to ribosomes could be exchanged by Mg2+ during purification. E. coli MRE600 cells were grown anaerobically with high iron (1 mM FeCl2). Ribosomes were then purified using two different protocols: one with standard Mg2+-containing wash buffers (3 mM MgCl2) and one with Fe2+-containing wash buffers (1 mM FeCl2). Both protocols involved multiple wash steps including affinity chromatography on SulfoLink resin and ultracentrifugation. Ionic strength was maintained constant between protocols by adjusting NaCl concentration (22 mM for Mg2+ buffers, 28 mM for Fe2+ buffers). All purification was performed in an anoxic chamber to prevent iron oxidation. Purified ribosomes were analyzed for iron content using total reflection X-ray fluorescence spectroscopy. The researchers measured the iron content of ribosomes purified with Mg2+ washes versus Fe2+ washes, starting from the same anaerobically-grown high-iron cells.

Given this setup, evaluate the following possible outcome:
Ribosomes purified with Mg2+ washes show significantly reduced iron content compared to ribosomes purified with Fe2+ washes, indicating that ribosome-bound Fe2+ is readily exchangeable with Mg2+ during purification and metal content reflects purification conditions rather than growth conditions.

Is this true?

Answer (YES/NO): YES